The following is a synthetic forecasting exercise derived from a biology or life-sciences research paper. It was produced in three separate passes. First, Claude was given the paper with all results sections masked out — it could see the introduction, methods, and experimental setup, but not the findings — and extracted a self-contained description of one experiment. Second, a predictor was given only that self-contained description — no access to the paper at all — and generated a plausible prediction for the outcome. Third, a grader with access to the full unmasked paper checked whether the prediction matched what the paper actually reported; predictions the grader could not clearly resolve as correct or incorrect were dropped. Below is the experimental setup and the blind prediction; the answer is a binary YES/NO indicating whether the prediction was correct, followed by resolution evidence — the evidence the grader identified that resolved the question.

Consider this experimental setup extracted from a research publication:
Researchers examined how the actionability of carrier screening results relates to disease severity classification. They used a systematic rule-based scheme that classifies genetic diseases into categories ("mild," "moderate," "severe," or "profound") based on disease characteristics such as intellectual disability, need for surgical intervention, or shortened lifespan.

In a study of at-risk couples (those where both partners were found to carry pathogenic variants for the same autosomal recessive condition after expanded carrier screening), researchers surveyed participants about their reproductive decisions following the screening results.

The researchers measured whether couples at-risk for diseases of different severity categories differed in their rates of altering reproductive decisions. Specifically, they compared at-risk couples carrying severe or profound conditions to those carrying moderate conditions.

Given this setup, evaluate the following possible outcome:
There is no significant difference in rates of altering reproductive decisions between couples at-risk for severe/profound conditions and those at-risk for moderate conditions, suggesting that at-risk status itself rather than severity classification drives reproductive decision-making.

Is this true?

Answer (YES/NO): NO